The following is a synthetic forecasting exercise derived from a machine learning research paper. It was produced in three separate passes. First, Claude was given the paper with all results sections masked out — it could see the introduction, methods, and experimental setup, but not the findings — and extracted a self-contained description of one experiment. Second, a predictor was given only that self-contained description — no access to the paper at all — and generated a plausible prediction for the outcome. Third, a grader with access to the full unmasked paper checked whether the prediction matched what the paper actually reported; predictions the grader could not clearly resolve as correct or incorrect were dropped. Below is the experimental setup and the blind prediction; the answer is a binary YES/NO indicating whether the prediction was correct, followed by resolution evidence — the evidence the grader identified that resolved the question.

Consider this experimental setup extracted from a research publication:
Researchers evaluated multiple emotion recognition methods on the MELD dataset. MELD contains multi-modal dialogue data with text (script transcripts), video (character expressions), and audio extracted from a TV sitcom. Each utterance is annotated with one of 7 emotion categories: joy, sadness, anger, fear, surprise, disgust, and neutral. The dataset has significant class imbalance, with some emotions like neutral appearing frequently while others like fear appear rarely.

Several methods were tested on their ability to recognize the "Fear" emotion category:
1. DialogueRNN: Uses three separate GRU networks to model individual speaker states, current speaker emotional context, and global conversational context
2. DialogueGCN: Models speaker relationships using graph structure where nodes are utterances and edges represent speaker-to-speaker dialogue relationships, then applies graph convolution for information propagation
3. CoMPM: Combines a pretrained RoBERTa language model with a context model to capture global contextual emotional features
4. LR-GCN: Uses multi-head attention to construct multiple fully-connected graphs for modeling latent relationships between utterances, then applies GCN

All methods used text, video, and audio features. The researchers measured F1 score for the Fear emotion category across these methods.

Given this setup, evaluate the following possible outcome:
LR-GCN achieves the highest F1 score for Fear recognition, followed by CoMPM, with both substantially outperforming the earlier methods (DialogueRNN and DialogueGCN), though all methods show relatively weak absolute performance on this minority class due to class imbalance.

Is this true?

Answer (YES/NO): NO